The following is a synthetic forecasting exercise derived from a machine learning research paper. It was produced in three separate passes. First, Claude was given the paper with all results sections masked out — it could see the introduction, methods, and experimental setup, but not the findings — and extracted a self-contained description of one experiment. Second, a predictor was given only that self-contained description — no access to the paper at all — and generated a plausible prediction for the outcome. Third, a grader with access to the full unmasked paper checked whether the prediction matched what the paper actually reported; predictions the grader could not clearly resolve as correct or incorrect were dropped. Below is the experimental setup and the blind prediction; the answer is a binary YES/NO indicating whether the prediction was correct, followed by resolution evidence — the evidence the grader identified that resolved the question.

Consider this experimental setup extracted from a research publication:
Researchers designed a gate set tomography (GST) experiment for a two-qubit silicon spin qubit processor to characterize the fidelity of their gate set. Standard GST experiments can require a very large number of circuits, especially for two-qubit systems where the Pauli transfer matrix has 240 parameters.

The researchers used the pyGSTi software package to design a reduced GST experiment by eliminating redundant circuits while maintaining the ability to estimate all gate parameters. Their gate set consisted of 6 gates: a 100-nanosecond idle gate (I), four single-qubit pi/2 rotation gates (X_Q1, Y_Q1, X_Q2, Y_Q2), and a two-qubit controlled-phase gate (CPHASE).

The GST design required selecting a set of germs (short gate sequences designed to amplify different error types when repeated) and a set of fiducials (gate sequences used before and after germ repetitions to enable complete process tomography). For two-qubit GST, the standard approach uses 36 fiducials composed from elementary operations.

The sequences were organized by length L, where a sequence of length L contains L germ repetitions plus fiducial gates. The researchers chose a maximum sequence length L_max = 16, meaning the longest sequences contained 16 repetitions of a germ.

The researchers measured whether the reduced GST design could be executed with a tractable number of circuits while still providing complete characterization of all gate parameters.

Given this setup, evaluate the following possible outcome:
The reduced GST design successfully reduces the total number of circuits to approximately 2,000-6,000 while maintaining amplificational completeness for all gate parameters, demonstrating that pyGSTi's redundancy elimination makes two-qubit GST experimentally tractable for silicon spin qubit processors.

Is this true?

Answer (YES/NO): NO